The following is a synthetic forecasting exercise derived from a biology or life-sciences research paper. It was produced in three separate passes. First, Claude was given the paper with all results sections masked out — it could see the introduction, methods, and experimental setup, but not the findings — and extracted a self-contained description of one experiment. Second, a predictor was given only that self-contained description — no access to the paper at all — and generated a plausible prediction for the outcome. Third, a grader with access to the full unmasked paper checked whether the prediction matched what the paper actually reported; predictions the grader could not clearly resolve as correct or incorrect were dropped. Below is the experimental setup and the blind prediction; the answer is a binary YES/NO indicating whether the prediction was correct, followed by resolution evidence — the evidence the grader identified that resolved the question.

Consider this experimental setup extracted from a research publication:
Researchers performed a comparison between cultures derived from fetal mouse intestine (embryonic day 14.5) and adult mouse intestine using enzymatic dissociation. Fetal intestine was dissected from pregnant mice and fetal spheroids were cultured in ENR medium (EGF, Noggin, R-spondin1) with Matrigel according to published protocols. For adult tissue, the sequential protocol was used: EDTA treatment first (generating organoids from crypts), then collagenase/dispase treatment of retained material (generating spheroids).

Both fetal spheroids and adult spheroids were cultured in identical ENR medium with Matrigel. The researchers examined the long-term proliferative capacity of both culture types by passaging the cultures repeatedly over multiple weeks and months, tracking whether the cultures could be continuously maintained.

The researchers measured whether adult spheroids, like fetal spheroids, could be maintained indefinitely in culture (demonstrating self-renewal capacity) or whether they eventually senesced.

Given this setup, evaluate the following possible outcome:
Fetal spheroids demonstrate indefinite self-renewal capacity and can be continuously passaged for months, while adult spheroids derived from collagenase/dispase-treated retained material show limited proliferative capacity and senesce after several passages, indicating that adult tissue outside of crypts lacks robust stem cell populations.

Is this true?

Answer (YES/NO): NO